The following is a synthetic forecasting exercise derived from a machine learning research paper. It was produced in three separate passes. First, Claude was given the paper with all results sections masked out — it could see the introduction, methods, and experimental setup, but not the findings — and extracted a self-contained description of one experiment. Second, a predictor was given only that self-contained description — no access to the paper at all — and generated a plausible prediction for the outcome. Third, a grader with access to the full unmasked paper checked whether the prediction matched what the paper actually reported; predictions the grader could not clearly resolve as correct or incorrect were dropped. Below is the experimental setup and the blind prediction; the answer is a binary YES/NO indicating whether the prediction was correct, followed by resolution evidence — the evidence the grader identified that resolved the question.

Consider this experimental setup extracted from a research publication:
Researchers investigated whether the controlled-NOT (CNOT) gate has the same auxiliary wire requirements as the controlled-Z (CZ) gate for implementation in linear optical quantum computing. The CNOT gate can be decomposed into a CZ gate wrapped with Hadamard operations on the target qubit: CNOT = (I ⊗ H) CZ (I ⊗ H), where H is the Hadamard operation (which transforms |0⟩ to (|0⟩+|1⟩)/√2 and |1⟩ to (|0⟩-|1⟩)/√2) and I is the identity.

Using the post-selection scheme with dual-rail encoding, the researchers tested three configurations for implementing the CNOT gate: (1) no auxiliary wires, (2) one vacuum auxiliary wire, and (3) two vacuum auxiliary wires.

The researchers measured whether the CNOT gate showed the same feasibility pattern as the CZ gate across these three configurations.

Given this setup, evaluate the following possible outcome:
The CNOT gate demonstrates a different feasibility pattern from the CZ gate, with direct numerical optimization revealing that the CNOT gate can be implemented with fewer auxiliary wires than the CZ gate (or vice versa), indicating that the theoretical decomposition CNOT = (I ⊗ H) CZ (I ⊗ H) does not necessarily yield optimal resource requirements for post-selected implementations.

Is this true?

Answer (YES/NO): NO